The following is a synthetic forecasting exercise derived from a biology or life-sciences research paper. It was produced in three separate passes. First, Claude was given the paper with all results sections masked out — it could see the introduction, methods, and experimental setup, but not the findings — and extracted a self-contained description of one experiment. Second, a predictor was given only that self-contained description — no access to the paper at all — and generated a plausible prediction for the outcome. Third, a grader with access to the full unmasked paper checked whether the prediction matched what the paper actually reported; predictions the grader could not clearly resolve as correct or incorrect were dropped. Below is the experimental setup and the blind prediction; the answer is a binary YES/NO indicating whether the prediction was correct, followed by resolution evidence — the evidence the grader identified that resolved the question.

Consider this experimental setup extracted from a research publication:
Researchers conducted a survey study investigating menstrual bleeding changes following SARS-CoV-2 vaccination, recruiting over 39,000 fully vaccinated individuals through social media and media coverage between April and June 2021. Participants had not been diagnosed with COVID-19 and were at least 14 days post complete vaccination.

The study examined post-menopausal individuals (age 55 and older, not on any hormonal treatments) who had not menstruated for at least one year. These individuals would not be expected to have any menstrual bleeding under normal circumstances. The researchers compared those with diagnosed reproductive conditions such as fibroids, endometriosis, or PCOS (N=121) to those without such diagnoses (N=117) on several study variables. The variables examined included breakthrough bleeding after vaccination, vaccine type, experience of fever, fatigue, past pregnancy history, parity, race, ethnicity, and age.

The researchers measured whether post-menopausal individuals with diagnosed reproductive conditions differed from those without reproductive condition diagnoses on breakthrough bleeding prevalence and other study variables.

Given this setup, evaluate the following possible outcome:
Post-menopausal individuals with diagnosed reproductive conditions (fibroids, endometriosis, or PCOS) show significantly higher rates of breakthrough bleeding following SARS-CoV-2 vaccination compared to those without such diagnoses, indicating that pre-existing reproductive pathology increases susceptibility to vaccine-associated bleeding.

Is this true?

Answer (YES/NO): NO